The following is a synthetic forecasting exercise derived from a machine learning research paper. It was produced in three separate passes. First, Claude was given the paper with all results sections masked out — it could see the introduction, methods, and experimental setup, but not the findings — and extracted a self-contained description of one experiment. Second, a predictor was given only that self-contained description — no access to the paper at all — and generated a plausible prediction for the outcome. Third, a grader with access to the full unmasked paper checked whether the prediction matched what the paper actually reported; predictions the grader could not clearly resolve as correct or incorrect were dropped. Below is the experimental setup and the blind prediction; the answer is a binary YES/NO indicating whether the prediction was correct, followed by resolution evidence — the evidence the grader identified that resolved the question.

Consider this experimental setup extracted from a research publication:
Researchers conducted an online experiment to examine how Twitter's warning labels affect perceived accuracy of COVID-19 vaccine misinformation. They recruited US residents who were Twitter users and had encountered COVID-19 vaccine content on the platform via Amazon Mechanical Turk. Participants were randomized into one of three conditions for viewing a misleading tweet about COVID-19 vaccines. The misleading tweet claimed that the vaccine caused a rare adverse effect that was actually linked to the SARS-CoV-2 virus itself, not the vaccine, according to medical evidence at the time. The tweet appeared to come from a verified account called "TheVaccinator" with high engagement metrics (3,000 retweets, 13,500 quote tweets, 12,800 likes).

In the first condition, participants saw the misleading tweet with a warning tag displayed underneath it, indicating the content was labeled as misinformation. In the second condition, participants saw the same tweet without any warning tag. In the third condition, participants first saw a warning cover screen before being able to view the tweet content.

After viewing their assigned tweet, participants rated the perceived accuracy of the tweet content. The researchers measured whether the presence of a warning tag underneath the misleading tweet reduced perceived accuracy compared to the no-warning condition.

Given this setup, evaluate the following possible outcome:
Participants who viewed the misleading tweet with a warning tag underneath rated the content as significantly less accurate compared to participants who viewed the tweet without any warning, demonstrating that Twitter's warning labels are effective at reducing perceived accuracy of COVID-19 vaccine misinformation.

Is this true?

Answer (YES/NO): NO